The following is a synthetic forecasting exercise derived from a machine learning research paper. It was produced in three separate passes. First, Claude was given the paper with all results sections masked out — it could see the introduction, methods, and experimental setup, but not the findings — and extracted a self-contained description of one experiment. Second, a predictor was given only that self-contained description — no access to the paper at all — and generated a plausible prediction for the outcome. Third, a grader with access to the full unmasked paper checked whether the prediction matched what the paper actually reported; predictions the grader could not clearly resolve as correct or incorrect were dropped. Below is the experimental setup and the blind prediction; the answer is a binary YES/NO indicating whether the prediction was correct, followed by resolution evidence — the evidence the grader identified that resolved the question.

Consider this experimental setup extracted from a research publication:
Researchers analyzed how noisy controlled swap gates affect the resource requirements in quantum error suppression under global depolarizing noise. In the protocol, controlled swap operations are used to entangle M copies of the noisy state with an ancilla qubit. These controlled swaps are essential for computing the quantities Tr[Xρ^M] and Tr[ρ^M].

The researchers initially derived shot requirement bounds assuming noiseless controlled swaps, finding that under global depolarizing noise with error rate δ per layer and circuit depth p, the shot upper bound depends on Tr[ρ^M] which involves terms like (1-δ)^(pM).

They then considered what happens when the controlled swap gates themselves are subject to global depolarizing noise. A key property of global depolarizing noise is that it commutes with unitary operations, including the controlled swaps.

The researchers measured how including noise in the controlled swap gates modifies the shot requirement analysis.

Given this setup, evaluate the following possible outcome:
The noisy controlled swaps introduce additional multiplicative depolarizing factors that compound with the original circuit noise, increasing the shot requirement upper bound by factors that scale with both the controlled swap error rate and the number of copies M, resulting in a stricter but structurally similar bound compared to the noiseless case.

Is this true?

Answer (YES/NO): YES